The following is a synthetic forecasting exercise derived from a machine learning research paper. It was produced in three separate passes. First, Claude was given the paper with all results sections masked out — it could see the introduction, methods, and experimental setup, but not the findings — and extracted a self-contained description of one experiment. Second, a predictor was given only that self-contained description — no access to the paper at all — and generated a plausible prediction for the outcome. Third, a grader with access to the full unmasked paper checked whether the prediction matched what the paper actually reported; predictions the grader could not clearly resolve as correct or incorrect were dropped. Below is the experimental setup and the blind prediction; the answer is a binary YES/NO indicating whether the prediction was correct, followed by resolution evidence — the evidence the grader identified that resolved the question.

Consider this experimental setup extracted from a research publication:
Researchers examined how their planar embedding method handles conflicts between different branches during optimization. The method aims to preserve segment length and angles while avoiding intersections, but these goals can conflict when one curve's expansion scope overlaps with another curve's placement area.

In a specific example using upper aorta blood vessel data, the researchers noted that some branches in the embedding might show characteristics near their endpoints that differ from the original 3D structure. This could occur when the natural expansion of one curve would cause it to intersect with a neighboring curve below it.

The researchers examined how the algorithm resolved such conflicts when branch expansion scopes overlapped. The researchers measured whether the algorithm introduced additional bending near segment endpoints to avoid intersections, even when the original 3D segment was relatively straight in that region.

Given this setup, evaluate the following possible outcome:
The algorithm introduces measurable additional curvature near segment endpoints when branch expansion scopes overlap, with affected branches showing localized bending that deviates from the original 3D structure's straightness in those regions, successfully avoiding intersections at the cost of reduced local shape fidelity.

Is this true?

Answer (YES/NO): YES